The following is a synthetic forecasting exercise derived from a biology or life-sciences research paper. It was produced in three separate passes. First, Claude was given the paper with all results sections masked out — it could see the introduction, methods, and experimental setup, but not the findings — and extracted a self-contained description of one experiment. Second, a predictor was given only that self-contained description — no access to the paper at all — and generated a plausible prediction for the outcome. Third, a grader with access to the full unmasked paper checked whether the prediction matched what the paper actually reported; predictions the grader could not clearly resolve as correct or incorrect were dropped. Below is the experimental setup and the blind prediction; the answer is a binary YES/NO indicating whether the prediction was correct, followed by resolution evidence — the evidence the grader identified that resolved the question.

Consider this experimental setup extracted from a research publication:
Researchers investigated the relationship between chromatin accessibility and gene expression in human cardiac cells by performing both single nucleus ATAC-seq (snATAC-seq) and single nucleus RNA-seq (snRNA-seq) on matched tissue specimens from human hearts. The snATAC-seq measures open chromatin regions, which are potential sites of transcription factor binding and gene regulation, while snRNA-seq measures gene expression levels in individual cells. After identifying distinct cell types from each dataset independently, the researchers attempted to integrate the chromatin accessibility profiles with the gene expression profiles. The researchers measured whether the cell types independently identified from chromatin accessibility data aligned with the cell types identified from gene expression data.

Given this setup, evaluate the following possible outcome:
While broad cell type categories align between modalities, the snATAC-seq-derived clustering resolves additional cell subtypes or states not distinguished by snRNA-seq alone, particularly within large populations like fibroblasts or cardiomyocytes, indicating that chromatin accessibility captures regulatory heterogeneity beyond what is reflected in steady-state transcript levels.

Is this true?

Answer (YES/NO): NO